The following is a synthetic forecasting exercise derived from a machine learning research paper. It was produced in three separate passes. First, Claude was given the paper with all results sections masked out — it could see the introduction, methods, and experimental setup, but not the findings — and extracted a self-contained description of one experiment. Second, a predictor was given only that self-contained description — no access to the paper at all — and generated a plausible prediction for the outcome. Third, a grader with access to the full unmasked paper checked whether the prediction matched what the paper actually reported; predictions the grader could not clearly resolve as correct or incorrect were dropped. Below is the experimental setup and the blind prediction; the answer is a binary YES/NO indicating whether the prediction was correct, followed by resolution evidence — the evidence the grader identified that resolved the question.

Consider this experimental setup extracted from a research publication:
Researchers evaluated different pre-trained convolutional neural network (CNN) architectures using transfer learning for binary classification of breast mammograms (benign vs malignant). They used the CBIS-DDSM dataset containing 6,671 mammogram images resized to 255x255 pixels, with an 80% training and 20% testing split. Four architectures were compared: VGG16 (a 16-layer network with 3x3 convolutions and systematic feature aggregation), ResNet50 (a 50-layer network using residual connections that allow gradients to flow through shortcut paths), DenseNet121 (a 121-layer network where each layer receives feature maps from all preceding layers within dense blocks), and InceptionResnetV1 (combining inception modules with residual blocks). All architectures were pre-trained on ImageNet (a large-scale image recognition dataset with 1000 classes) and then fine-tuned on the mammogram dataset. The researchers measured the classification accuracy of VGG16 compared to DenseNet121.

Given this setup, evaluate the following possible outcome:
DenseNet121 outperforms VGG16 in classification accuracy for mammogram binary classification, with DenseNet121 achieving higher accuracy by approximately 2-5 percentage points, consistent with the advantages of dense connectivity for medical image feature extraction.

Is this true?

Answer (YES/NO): NO